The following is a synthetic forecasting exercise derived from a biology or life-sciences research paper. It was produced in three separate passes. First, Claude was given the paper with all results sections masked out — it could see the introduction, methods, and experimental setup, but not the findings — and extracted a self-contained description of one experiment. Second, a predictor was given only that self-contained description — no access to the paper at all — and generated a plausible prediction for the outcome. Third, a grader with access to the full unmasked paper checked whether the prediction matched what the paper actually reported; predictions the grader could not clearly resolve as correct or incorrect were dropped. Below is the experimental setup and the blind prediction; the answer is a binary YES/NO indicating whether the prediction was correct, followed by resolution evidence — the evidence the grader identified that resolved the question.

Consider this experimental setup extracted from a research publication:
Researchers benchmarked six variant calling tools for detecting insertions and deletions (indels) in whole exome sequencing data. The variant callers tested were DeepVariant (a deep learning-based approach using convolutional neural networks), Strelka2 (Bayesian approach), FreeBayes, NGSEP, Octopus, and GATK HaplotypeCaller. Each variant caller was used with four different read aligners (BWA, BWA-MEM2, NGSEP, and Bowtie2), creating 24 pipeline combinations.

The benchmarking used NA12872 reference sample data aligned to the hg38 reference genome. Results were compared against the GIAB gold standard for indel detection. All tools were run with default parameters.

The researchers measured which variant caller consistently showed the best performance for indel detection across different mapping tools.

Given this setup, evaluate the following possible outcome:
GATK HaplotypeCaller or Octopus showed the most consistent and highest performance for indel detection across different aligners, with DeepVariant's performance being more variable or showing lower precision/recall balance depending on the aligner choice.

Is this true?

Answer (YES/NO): NO